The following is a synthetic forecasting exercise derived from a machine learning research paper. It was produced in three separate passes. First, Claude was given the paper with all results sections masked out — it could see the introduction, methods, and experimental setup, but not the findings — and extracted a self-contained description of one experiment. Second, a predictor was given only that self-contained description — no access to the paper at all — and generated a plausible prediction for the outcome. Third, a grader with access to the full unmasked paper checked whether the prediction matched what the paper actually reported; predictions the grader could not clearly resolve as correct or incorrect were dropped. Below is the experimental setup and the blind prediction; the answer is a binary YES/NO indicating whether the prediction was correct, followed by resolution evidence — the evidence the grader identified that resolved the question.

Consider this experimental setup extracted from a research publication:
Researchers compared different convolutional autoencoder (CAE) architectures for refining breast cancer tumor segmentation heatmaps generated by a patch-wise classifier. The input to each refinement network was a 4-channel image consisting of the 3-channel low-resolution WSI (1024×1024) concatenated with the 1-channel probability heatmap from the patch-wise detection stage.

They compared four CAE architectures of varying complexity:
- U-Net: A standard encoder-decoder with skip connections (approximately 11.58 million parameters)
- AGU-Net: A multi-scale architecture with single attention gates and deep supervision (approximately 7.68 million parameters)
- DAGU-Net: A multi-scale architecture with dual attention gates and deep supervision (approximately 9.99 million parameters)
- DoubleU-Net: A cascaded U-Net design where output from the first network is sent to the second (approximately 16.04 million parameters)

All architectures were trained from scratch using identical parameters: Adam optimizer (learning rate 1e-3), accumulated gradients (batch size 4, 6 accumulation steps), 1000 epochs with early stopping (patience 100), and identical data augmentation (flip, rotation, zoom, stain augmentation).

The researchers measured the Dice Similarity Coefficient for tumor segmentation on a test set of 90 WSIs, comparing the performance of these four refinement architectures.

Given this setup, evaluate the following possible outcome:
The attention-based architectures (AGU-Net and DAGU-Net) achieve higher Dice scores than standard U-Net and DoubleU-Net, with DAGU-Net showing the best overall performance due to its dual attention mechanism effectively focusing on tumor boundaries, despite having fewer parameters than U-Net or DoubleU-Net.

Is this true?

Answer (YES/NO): NO